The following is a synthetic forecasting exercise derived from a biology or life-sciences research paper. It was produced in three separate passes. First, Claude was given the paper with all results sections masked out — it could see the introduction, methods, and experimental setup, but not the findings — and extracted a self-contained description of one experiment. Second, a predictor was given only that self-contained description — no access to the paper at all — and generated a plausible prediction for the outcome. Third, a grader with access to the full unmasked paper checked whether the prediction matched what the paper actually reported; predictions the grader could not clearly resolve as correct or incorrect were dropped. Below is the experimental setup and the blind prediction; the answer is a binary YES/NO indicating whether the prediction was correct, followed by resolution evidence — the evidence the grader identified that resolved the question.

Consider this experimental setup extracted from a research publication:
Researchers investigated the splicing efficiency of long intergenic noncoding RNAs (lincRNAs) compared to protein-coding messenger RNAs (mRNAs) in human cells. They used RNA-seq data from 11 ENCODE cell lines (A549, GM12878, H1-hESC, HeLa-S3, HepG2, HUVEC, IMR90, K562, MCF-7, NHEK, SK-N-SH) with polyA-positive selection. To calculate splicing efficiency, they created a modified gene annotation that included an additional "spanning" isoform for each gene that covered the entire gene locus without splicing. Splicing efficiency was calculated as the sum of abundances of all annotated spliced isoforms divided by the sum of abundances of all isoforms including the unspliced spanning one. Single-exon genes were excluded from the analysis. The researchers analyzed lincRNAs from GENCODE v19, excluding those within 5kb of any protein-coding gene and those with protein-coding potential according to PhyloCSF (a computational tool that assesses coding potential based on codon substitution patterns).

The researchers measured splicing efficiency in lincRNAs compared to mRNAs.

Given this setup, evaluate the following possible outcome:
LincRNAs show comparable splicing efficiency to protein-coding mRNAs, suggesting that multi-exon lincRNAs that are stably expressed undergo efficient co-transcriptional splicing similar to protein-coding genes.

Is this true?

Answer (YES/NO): NO